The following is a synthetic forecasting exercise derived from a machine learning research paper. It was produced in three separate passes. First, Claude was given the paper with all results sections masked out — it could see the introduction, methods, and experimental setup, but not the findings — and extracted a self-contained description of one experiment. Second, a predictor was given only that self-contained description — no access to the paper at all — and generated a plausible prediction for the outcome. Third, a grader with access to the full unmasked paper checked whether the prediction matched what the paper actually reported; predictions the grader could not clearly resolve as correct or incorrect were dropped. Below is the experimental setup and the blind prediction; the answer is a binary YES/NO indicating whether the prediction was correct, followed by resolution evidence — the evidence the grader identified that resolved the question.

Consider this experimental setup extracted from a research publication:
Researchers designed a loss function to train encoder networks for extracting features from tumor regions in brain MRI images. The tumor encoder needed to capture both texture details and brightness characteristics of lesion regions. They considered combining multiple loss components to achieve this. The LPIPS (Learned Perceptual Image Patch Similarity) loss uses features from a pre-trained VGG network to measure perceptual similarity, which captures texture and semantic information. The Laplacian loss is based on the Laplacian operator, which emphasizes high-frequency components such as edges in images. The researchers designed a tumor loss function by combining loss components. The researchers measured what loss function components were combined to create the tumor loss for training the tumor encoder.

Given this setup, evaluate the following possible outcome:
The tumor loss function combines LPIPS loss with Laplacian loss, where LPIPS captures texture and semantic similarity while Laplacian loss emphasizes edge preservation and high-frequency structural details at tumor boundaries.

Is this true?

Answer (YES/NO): YES